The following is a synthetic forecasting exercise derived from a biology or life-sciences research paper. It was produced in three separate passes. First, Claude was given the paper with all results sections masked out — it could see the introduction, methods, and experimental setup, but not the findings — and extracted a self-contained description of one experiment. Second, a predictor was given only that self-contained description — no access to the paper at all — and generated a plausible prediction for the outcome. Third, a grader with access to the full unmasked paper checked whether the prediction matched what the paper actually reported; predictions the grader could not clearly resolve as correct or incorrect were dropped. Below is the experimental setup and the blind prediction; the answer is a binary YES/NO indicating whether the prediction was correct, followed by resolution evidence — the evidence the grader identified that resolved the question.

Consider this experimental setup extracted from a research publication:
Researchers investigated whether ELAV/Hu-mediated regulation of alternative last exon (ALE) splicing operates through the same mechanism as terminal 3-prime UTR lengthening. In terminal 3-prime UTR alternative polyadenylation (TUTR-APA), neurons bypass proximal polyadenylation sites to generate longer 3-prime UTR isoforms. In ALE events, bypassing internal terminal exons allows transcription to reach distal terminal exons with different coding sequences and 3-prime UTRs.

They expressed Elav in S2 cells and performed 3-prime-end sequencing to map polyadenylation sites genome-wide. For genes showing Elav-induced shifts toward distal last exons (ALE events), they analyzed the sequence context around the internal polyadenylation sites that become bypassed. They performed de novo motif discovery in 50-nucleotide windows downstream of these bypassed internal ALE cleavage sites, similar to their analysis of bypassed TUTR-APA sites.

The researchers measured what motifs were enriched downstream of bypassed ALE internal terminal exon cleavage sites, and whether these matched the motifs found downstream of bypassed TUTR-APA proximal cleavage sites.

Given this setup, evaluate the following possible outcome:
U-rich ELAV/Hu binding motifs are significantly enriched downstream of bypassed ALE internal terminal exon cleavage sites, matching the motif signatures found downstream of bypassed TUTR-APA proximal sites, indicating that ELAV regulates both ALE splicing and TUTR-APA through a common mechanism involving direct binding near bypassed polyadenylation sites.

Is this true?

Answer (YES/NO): YES